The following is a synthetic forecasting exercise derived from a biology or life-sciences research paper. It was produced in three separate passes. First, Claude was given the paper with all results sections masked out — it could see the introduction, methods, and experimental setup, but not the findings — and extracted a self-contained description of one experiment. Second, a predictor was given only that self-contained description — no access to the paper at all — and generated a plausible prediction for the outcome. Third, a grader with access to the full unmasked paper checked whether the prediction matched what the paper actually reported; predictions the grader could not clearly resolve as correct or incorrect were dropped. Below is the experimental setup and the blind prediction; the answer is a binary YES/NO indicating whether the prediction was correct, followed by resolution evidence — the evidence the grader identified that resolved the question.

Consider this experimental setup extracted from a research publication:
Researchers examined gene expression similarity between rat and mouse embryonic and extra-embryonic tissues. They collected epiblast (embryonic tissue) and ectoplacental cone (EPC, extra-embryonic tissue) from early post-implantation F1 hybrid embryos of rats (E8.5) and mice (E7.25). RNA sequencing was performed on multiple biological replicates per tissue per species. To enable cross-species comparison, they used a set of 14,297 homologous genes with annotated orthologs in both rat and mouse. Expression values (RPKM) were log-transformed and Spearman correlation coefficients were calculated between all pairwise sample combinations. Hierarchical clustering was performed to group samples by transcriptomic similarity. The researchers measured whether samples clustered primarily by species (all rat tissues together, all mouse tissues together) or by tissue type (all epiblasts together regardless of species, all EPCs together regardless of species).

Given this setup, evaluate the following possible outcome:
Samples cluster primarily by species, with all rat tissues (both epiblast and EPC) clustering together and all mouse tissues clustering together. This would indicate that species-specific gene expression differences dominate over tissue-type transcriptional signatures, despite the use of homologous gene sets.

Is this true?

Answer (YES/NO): NO